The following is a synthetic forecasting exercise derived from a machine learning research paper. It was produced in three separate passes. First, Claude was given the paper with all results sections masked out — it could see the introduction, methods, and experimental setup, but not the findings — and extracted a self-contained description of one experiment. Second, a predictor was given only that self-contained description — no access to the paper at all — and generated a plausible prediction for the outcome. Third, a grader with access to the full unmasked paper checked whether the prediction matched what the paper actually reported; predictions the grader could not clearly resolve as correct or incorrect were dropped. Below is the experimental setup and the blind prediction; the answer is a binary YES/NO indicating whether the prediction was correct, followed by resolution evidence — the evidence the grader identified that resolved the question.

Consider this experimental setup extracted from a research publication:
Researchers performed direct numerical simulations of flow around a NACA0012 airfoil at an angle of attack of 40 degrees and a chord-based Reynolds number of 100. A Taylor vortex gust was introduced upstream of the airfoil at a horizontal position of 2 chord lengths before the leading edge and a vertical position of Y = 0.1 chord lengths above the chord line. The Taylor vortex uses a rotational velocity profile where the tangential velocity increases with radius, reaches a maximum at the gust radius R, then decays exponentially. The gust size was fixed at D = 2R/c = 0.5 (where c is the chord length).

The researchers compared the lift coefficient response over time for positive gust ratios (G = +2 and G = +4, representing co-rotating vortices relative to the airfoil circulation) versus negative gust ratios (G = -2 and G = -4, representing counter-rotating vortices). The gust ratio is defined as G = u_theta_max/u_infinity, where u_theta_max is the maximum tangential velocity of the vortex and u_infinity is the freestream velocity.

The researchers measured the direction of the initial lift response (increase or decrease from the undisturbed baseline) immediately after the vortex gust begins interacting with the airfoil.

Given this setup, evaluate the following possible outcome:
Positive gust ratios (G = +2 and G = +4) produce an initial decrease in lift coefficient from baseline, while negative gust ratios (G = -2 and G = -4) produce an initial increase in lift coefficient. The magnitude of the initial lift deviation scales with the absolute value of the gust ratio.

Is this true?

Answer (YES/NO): NO